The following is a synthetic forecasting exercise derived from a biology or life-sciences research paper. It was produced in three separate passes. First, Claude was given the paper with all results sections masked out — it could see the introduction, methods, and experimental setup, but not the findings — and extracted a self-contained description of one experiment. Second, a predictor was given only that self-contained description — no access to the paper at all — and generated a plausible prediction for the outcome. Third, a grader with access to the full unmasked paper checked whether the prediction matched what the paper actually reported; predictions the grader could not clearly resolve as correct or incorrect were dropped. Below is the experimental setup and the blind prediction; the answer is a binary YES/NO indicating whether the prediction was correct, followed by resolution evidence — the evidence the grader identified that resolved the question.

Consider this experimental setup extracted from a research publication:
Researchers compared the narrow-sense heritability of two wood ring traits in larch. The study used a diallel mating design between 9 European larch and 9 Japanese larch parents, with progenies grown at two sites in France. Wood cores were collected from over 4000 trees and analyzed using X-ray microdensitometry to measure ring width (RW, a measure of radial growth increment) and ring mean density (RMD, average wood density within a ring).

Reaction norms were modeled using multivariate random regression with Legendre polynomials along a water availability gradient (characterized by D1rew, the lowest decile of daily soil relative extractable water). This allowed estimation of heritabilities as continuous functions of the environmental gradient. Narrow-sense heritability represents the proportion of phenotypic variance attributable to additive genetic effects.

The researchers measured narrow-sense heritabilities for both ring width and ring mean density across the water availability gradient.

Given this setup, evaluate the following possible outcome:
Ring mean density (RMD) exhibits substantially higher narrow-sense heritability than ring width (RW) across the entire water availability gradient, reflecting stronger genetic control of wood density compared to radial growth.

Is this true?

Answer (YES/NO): YES